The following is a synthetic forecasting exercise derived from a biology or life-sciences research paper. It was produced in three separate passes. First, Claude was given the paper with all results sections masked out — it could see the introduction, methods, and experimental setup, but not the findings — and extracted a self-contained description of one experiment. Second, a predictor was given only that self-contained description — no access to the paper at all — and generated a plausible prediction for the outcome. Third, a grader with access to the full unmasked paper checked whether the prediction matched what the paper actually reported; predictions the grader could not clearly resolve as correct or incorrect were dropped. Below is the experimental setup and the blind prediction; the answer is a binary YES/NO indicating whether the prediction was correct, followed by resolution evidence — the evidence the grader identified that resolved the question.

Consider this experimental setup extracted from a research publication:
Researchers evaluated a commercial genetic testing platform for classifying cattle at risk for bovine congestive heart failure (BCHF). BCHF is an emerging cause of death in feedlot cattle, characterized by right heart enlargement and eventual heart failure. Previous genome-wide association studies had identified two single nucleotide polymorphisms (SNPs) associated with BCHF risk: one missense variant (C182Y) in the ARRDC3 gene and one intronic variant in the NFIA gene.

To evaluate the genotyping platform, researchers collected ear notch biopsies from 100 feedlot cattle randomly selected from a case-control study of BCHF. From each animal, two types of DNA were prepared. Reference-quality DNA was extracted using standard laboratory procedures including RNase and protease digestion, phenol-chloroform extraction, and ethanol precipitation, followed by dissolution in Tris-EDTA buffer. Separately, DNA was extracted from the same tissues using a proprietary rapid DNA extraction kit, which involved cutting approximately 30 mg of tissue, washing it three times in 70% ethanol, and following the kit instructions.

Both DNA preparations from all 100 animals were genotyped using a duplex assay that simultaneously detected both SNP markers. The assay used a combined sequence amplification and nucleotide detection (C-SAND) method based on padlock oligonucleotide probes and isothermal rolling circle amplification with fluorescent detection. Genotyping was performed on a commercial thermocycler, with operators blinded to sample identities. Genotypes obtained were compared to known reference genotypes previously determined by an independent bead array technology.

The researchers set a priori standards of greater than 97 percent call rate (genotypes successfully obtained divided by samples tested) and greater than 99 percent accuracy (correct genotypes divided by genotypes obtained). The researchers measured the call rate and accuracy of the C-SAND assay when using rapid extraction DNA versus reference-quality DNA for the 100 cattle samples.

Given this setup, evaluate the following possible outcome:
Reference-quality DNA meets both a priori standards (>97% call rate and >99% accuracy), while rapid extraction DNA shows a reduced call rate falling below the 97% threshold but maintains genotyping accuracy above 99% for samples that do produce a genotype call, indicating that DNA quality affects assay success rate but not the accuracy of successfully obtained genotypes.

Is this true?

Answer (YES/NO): NO